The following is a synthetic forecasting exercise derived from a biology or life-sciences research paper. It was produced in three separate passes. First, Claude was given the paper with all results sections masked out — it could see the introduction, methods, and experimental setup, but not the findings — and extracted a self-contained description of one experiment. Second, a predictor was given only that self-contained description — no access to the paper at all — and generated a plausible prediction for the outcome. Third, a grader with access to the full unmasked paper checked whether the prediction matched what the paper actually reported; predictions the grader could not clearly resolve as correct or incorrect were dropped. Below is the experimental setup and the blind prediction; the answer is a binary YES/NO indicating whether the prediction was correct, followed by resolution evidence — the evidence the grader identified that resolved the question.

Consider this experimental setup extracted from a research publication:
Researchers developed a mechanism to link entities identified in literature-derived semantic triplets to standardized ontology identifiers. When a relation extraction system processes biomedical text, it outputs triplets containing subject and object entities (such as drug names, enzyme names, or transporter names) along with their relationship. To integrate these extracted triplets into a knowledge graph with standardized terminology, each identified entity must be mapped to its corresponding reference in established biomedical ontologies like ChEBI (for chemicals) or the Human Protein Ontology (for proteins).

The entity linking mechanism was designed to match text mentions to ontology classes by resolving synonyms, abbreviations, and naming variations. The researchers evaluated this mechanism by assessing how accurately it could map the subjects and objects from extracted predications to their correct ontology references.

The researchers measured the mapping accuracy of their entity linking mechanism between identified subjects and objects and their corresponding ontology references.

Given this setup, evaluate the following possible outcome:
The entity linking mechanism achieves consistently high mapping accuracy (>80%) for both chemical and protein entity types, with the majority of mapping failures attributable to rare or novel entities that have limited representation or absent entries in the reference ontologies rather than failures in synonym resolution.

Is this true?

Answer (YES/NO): NO